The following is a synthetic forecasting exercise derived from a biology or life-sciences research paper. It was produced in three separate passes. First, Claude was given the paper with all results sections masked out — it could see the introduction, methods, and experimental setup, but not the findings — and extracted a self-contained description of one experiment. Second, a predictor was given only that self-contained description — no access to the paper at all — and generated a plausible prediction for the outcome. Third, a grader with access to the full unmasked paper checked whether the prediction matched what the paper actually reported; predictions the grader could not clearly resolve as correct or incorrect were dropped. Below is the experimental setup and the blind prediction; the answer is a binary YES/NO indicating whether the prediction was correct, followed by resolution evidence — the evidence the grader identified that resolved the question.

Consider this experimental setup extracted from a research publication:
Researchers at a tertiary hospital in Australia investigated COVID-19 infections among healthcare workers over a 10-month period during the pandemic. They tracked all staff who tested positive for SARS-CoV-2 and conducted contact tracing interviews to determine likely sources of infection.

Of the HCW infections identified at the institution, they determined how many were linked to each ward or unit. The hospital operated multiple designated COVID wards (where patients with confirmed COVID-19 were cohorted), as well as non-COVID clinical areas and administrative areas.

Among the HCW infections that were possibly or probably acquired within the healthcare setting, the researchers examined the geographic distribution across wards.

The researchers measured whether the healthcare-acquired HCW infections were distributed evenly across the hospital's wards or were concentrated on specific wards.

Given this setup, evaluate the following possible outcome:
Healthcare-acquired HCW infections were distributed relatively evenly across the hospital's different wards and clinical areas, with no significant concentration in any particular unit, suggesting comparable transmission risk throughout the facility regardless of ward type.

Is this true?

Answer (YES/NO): NO